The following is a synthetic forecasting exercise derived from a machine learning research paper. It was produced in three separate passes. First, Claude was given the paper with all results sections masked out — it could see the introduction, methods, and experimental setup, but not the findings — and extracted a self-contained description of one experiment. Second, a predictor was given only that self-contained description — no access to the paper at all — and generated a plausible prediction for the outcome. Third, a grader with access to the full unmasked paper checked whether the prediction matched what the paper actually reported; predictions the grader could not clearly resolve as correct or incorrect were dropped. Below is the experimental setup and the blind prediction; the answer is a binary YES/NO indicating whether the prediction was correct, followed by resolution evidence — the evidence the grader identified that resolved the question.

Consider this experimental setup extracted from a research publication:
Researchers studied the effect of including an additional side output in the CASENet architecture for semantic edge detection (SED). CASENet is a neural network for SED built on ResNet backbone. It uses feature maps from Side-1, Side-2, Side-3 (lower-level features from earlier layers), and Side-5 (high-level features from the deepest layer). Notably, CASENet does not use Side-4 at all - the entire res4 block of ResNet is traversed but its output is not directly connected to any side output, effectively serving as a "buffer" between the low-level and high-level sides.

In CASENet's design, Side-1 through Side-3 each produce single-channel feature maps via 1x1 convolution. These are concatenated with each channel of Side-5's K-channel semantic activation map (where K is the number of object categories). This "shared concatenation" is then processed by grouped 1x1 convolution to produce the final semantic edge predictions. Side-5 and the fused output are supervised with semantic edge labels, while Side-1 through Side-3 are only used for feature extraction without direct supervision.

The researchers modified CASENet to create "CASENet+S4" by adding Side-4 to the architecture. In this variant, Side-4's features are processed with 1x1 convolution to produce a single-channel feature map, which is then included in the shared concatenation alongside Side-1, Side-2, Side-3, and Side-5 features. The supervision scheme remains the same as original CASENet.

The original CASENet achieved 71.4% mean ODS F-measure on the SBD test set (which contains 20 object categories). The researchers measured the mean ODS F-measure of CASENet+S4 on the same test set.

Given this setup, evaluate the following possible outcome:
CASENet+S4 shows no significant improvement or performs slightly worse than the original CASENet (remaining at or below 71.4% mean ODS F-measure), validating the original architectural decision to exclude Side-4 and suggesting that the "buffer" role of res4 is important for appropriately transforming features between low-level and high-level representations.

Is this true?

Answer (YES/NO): YES